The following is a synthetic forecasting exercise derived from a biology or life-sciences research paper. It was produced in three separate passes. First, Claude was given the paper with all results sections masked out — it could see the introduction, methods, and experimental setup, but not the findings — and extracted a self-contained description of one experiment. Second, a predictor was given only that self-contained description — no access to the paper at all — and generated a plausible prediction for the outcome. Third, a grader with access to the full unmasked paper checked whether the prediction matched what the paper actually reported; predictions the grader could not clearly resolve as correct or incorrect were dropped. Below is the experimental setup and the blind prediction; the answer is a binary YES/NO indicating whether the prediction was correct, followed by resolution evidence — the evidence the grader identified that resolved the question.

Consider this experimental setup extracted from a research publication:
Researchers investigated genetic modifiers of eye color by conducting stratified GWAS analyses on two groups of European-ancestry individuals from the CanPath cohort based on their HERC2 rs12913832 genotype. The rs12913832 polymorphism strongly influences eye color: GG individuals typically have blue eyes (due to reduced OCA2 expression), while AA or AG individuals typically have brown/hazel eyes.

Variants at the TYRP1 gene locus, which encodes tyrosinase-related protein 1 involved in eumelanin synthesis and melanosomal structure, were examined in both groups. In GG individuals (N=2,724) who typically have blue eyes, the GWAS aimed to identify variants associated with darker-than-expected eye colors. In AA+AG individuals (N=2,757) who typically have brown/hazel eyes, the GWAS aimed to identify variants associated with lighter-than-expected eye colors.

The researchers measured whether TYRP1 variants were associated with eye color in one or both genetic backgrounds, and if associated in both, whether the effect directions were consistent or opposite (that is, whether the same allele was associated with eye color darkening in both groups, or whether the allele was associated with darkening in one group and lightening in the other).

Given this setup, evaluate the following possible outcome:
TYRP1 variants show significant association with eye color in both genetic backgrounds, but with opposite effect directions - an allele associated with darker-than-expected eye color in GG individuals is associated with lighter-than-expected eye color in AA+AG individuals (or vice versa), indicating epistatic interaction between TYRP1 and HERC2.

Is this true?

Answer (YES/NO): YES